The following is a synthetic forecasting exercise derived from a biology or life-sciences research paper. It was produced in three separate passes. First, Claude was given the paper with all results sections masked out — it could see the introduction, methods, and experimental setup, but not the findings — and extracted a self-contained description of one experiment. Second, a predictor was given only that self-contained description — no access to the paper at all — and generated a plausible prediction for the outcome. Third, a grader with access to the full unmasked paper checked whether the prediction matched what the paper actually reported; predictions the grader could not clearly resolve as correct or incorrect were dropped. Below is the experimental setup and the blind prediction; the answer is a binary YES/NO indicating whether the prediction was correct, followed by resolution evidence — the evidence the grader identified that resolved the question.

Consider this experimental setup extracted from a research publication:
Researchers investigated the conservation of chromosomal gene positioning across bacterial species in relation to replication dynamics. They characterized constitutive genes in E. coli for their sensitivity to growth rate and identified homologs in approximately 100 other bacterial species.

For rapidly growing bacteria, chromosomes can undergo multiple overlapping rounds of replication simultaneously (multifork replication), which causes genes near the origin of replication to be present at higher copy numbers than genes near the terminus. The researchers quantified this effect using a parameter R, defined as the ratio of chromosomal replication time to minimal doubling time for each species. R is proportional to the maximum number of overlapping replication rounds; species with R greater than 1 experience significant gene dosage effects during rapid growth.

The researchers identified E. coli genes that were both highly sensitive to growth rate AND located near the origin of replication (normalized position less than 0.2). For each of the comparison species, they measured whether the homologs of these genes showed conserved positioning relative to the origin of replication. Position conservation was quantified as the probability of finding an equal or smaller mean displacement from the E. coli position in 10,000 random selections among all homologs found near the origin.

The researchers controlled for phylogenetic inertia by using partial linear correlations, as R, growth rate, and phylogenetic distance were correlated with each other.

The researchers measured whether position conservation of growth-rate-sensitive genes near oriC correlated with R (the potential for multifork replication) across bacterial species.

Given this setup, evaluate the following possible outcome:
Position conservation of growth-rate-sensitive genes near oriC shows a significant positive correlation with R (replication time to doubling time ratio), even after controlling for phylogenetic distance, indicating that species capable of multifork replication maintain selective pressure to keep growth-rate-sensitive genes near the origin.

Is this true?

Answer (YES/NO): YES